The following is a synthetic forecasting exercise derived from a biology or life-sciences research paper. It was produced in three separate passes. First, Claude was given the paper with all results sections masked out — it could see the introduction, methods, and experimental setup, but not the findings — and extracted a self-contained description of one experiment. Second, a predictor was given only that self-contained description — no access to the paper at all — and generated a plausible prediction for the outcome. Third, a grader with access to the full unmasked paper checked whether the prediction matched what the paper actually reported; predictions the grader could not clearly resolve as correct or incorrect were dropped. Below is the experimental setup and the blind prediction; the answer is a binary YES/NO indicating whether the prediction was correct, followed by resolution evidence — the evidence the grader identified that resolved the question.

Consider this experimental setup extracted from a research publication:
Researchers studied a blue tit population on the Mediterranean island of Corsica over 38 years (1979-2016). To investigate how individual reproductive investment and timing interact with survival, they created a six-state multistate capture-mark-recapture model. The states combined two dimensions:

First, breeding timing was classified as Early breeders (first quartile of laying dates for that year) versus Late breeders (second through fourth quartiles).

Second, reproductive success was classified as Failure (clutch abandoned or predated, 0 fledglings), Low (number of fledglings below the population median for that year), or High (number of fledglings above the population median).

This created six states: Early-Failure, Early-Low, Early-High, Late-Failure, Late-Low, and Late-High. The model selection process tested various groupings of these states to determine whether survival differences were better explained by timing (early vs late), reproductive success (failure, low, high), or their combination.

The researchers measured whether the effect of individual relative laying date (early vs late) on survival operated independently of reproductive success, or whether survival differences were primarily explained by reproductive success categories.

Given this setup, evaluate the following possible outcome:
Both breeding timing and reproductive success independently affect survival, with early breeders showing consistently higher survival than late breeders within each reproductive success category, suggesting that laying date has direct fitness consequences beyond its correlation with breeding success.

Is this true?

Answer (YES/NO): NO